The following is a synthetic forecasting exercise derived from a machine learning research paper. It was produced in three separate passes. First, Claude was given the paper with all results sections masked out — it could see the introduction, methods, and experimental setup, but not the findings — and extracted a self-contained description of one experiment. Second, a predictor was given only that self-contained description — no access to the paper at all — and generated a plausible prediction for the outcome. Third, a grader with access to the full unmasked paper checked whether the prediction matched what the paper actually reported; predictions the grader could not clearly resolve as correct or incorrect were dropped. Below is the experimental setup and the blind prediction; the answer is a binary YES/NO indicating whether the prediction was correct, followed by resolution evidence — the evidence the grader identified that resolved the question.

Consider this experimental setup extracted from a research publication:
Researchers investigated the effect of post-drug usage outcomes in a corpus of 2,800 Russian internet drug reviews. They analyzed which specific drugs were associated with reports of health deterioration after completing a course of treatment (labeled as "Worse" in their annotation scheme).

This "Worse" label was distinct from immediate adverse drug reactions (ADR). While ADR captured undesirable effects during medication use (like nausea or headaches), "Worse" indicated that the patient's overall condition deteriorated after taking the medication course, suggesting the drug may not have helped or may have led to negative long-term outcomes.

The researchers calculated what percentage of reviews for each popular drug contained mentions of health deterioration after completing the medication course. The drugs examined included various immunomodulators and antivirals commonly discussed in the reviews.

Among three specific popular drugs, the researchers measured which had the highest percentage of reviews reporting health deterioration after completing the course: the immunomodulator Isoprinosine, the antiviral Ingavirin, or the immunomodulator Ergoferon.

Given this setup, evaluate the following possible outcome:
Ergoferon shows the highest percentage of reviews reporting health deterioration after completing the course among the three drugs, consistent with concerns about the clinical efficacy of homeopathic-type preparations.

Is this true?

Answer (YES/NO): NO